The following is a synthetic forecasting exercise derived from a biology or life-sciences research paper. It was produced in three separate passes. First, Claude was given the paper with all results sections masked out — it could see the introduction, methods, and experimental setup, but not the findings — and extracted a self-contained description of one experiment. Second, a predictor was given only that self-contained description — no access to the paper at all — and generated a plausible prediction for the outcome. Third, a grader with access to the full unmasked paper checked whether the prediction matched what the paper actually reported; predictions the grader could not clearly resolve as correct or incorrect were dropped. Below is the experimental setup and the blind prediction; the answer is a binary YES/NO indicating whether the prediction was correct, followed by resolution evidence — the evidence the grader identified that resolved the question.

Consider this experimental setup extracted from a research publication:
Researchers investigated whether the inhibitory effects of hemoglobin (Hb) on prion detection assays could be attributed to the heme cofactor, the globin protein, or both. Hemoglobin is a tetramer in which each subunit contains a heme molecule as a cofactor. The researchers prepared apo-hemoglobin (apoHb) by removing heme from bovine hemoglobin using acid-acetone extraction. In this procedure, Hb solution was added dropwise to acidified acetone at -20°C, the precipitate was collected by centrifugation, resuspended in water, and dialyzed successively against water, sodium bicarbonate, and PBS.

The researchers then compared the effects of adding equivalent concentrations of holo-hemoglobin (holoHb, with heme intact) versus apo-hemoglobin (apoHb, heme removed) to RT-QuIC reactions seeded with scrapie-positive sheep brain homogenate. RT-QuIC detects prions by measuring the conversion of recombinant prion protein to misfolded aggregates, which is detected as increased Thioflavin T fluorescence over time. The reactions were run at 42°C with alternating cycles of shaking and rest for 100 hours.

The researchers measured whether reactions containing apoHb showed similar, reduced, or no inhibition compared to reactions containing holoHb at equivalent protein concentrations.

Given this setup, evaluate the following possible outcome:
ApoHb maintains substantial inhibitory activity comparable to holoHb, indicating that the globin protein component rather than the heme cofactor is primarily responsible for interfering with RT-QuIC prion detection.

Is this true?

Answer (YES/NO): NO